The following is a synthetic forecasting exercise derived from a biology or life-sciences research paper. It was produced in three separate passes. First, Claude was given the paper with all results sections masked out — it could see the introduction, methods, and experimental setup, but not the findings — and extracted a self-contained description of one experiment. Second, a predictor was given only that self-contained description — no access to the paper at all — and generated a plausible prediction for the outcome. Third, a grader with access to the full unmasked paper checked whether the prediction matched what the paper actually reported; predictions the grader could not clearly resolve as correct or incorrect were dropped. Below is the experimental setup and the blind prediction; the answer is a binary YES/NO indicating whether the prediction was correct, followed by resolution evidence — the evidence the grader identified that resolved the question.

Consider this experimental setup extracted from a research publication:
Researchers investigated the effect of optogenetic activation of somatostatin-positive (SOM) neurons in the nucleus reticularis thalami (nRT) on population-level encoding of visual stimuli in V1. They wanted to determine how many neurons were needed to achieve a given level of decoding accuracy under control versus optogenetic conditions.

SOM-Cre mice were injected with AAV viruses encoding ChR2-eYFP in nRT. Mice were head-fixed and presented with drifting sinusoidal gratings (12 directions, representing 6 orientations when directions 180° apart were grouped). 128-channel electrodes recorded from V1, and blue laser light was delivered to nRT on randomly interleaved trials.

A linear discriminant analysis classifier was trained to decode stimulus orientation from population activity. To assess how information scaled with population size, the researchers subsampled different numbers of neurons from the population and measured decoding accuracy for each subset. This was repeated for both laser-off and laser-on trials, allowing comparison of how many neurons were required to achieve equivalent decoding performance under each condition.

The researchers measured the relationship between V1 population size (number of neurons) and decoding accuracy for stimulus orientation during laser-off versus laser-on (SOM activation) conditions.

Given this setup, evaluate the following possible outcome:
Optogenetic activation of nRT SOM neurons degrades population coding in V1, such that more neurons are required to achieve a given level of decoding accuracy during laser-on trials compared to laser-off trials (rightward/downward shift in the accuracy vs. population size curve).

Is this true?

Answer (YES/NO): YES